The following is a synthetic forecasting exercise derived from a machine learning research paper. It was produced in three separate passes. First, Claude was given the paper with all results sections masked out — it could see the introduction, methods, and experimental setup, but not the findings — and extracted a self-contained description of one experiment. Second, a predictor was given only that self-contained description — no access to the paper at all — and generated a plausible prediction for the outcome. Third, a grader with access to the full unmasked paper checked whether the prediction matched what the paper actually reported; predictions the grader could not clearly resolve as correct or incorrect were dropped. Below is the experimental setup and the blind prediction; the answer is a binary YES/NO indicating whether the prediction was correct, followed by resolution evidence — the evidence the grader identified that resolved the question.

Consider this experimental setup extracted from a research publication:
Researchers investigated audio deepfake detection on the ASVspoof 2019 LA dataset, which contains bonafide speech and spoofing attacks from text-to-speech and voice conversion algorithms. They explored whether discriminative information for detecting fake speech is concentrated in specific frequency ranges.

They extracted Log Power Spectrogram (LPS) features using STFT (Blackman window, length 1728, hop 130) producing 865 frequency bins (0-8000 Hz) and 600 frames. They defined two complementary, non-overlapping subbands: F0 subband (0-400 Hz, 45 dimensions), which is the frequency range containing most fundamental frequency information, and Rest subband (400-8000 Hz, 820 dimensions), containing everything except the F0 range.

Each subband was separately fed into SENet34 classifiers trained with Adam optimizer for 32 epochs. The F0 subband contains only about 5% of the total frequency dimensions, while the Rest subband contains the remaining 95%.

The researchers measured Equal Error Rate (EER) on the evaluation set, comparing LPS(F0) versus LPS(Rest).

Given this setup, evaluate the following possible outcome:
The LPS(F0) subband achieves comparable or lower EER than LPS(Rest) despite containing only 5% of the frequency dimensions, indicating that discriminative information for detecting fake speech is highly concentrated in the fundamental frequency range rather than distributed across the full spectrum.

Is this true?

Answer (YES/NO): YES